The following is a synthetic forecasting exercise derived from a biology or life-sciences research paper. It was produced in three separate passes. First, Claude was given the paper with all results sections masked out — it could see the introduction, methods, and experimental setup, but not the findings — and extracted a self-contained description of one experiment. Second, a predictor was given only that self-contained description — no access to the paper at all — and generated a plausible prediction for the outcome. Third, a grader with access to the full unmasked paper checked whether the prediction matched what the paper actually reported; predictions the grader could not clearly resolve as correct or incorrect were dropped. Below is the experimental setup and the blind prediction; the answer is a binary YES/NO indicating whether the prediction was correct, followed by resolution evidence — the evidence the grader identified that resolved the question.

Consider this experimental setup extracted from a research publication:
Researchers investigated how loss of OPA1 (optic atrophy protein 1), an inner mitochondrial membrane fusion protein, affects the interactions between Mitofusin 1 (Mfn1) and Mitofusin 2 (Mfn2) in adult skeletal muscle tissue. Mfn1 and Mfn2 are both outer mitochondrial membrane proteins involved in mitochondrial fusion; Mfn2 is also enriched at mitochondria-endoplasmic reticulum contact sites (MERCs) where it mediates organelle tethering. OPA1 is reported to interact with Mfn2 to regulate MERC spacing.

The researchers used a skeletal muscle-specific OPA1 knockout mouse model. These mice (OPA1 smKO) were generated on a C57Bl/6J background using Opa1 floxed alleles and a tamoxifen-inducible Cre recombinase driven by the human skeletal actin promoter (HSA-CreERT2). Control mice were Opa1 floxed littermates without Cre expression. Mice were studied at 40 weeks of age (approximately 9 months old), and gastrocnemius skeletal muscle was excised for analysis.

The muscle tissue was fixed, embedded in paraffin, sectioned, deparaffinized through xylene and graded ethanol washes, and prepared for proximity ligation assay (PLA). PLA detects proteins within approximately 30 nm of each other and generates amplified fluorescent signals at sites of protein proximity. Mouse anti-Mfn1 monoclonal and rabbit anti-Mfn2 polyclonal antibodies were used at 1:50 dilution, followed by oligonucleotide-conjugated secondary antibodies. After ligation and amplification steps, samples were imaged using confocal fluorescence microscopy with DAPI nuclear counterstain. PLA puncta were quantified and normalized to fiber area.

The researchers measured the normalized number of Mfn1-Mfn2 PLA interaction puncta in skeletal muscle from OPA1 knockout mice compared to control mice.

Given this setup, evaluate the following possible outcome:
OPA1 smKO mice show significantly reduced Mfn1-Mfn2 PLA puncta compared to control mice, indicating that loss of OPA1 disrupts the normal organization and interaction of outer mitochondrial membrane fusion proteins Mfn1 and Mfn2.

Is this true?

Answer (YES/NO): NO